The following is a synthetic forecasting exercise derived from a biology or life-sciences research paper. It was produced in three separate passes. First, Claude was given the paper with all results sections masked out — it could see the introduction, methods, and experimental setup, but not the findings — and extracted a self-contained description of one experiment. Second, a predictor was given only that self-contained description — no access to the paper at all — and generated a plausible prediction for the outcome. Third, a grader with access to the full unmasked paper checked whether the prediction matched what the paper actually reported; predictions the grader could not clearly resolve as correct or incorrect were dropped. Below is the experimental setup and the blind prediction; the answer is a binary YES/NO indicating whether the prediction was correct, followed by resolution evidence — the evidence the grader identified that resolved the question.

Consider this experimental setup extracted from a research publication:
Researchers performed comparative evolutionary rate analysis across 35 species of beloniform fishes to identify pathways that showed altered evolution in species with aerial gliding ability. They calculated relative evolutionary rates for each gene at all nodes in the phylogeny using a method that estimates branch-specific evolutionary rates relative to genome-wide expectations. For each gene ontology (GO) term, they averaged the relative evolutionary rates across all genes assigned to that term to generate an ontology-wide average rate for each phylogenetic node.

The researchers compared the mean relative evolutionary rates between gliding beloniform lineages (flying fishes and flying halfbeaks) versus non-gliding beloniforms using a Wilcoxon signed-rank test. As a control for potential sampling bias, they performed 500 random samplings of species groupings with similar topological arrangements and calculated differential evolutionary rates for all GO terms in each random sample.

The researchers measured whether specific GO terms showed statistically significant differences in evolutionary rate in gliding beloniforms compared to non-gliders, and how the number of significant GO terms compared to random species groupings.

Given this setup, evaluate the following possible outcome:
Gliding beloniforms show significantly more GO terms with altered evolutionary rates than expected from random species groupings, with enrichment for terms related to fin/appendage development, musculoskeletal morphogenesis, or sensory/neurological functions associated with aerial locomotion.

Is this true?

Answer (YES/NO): YES